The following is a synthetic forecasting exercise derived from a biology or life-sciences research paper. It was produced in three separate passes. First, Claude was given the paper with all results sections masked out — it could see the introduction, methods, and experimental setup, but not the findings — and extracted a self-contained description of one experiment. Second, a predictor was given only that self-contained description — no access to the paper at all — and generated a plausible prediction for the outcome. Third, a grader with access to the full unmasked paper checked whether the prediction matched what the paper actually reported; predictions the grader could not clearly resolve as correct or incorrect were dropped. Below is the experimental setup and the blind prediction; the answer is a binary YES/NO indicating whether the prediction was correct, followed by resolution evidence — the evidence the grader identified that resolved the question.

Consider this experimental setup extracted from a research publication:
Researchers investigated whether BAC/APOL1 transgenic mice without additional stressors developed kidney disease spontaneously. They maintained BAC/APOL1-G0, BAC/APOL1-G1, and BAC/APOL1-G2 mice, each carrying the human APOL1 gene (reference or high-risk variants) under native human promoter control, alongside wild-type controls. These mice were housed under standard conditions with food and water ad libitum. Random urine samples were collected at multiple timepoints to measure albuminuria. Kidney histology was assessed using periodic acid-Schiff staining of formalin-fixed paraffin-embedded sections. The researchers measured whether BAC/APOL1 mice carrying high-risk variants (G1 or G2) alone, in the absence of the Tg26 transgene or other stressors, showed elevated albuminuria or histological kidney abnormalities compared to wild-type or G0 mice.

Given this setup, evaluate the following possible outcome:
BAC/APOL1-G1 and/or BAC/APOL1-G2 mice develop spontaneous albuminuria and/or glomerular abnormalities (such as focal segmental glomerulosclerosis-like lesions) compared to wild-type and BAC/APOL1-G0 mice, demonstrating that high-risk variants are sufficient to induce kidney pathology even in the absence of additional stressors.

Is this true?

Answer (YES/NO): NO